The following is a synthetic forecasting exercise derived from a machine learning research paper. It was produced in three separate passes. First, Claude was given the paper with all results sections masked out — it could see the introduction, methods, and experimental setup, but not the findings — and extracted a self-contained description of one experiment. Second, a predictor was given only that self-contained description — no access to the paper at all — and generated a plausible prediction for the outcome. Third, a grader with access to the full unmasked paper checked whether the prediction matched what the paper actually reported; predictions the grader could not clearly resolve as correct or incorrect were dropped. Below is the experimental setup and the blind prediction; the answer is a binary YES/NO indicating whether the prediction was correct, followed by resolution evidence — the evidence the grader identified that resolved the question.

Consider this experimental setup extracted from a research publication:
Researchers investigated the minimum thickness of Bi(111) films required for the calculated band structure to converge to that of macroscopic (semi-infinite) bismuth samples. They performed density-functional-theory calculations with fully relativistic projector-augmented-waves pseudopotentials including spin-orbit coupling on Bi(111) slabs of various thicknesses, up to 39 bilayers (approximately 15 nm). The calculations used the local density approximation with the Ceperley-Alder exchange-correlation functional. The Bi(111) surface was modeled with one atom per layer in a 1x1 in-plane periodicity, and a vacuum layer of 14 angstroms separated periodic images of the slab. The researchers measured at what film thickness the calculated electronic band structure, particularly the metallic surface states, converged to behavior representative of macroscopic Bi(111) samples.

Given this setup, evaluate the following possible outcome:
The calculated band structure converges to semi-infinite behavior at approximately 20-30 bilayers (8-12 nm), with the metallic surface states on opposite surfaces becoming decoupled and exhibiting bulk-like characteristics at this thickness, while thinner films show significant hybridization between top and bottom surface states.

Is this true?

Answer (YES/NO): NO